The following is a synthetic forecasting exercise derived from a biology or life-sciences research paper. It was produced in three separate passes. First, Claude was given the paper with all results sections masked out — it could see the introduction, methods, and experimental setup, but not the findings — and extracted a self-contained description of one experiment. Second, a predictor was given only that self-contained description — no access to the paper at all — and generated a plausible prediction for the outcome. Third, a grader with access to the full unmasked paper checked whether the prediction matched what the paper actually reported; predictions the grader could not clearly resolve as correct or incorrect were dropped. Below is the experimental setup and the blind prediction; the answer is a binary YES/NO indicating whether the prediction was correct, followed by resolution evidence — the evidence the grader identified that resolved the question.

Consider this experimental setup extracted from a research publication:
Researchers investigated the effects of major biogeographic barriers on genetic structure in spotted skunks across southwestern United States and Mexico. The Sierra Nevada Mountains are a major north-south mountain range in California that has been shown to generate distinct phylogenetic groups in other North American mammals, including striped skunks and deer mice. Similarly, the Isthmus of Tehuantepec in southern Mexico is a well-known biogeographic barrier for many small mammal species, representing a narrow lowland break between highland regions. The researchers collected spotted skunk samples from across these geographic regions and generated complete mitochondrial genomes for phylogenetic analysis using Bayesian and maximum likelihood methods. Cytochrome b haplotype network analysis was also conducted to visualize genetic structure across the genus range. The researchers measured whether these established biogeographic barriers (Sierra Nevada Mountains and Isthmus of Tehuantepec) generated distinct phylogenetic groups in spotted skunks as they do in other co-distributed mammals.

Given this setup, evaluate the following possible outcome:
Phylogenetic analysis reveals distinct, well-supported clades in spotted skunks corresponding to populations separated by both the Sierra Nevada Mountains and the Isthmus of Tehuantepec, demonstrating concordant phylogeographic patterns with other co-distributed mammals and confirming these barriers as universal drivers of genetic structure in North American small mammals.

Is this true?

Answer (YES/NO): NO